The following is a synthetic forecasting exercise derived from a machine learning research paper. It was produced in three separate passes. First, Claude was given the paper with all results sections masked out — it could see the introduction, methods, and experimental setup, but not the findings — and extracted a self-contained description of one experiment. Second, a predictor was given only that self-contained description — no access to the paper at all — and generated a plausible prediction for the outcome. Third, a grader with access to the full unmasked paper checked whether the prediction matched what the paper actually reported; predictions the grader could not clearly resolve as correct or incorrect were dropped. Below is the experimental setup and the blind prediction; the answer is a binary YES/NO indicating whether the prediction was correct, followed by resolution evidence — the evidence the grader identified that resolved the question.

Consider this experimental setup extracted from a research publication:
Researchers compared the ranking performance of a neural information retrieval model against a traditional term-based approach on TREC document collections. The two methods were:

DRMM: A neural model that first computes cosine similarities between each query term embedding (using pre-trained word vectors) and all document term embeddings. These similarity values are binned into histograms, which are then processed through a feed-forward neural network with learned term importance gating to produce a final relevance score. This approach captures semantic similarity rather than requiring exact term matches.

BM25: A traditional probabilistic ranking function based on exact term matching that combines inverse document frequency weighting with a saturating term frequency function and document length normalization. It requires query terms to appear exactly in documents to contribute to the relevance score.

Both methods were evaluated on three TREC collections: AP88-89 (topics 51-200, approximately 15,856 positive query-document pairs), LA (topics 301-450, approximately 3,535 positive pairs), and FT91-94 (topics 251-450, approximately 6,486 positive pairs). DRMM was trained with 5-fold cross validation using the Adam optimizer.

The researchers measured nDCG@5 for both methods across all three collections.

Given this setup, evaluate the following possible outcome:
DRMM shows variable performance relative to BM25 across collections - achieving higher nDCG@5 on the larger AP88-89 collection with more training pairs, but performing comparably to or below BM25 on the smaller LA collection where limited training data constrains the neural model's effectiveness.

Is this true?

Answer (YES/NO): NO